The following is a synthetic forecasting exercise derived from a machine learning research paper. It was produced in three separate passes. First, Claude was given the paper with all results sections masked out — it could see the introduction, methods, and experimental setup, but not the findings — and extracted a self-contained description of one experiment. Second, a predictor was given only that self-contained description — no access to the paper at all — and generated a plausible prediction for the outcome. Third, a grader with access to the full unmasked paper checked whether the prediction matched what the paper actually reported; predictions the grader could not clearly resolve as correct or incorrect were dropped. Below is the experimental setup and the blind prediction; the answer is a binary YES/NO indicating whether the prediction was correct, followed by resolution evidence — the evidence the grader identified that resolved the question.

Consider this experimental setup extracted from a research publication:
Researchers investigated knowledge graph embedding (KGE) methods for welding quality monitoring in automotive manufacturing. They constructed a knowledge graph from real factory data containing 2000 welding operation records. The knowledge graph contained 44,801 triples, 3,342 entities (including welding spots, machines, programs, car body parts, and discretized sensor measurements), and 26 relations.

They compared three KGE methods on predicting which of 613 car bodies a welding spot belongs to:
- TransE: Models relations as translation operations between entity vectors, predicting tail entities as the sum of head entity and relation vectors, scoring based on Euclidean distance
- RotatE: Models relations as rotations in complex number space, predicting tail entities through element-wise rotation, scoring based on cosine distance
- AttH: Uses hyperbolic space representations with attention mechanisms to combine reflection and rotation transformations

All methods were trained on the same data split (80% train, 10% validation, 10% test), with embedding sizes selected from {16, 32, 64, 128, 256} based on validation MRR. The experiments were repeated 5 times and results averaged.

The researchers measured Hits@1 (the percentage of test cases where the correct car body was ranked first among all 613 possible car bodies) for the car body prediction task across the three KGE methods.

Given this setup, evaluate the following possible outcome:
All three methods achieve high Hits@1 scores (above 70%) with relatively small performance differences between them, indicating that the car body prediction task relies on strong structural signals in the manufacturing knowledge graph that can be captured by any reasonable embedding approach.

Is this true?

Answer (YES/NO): NO